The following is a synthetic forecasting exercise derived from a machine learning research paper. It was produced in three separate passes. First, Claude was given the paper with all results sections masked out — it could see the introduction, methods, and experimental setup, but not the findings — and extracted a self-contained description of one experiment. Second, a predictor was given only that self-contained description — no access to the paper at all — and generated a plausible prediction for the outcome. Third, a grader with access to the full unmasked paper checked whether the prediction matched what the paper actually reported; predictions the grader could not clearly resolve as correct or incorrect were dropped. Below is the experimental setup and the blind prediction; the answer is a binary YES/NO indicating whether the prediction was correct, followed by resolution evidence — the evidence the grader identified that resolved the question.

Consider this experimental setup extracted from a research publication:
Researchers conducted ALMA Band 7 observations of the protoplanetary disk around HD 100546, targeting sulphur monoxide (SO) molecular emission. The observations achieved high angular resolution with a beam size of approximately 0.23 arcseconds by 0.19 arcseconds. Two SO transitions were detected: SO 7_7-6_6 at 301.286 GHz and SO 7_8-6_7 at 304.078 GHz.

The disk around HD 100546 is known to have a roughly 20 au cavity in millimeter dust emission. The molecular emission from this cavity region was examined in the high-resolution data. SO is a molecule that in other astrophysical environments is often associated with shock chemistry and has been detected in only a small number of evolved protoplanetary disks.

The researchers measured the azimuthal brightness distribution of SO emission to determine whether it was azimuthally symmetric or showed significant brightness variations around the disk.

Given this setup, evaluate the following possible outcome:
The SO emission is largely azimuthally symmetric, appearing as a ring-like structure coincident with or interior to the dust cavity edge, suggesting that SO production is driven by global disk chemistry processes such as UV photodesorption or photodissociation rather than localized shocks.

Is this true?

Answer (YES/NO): NO